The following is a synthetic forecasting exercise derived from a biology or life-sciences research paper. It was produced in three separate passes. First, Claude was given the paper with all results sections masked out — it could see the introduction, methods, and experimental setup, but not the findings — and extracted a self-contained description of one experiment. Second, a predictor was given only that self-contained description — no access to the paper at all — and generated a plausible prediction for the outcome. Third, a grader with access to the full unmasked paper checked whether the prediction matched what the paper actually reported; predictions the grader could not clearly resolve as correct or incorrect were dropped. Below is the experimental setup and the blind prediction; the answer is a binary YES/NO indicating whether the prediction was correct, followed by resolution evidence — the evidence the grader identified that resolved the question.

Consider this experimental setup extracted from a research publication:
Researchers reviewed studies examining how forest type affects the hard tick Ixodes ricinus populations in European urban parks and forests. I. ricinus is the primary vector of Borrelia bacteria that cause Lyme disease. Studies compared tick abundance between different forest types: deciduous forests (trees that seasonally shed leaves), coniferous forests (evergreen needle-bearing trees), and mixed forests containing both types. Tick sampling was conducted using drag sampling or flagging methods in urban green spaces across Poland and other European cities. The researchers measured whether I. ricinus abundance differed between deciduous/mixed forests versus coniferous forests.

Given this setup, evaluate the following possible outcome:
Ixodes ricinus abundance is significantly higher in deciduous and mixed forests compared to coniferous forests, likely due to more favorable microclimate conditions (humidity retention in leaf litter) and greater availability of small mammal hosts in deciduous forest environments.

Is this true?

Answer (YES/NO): YES